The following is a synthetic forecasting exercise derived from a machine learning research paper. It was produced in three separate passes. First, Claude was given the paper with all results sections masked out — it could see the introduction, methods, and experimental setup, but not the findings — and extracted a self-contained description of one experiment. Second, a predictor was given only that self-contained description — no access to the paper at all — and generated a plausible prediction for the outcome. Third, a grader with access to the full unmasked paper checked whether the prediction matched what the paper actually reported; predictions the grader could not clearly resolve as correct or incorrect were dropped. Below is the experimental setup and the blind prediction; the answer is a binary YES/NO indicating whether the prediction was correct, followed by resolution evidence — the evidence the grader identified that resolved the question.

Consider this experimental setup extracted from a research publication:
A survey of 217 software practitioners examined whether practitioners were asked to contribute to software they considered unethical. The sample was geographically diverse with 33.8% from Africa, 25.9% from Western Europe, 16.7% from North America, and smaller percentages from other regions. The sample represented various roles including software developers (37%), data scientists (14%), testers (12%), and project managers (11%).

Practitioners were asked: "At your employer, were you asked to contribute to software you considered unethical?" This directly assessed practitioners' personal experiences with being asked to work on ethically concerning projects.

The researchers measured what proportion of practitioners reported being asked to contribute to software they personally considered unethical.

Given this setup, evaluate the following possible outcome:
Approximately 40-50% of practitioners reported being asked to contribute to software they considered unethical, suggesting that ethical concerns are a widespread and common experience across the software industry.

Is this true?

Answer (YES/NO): NO